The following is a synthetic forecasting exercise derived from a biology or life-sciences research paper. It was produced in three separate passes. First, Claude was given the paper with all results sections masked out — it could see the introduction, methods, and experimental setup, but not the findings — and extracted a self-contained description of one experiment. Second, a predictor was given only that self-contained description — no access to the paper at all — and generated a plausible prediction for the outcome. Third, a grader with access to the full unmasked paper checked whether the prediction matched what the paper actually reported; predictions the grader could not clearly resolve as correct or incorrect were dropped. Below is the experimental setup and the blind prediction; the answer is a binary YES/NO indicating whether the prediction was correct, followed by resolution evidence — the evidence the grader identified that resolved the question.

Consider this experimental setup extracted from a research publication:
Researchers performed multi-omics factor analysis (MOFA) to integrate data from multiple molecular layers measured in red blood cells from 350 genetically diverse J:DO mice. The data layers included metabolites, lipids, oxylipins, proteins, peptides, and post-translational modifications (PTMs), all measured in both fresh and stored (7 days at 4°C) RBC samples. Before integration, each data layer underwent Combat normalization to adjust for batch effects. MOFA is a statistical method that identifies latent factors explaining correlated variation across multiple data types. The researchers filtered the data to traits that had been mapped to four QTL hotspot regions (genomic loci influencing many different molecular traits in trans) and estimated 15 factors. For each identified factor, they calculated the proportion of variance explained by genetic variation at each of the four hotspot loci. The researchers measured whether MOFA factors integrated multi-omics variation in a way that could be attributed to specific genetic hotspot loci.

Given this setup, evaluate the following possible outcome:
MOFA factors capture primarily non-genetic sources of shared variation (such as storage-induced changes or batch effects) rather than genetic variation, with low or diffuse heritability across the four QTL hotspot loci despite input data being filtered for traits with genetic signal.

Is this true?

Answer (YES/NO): NO